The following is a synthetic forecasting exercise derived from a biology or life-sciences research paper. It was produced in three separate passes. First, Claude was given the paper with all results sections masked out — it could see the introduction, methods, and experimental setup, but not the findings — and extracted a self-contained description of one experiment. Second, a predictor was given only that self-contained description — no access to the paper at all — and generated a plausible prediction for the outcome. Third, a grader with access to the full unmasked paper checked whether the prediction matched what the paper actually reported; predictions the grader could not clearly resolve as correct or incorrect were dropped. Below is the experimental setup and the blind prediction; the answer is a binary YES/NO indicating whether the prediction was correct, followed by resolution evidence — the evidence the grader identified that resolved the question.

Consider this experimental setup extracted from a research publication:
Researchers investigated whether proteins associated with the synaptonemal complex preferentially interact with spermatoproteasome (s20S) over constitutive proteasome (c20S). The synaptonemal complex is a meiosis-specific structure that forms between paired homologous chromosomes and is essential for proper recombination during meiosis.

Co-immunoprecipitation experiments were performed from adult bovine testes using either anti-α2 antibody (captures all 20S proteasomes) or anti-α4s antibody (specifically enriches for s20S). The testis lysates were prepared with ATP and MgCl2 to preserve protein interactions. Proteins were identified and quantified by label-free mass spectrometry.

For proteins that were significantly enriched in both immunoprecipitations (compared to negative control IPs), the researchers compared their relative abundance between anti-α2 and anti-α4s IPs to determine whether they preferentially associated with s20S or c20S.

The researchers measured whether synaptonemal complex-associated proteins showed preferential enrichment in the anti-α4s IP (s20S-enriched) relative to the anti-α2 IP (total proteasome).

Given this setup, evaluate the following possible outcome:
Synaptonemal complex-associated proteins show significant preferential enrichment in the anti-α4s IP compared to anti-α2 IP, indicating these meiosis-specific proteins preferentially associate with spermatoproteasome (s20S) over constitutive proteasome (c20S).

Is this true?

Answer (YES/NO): YES